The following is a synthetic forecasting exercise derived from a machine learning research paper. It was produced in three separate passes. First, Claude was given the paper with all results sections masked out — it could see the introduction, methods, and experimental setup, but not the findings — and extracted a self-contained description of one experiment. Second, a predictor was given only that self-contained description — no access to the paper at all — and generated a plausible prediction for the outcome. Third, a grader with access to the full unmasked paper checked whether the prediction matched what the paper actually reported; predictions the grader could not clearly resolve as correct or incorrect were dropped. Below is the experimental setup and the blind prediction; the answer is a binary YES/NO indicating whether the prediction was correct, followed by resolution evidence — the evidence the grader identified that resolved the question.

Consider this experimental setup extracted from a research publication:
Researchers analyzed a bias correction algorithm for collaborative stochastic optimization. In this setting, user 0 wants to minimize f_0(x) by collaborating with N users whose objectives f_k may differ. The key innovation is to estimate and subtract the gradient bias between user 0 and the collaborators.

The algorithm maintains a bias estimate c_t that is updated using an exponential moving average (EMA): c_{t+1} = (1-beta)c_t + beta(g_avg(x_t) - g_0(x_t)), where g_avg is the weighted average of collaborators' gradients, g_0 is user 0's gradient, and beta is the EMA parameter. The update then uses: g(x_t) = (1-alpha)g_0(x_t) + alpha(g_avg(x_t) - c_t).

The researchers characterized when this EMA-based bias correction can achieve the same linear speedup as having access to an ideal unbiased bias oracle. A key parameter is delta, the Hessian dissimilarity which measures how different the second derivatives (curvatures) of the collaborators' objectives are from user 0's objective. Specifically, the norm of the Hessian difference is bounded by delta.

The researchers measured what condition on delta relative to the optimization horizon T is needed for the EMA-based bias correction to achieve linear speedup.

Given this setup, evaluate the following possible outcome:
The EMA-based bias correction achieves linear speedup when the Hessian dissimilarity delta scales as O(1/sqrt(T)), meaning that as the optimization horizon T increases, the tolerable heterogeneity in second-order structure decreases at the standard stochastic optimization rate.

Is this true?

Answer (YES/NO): NO